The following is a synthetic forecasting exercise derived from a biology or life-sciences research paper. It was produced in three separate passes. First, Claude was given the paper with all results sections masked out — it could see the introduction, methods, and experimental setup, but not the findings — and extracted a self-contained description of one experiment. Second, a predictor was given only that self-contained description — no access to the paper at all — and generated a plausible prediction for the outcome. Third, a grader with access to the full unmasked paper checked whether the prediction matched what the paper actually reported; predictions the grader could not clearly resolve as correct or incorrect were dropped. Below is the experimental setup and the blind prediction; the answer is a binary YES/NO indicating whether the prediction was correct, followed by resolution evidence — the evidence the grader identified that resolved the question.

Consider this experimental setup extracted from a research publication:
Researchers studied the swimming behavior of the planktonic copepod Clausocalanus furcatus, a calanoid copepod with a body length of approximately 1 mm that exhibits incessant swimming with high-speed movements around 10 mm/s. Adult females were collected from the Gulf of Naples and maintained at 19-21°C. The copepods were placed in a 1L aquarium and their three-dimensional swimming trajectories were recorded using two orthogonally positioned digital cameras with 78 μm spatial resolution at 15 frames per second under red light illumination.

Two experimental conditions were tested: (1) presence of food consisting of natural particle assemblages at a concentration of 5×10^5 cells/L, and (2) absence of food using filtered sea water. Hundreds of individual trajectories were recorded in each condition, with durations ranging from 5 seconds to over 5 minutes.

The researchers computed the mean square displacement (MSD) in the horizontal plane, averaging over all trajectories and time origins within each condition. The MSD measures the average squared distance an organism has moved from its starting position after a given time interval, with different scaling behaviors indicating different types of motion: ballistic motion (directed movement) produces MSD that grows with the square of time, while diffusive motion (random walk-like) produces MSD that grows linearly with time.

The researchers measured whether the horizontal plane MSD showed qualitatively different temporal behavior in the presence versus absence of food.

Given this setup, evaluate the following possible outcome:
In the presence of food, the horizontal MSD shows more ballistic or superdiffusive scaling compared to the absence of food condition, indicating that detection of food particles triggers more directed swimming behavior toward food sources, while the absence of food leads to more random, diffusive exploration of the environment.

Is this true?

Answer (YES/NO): NO